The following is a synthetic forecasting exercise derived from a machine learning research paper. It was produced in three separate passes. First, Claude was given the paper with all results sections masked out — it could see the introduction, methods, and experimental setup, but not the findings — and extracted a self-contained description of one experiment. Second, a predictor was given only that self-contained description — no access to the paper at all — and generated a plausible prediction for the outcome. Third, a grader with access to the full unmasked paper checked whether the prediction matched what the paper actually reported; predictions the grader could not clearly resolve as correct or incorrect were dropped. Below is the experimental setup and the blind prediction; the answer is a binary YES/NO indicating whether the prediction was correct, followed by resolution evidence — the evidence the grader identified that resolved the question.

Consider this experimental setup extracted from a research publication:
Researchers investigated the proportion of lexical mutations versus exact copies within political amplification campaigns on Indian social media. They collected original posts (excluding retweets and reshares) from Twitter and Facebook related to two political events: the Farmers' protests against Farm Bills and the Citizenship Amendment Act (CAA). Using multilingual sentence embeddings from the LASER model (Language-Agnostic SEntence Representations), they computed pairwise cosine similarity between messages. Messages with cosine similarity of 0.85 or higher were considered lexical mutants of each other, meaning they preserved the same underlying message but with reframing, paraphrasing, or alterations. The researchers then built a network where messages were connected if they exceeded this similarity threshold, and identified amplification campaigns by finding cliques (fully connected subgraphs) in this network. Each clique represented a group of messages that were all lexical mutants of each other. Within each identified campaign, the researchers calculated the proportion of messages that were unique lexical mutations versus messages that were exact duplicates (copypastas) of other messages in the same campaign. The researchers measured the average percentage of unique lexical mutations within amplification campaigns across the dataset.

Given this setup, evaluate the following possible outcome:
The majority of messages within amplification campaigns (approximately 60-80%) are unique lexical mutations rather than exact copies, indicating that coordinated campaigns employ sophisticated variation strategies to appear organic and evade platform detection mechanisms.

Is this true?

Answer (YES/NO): NO